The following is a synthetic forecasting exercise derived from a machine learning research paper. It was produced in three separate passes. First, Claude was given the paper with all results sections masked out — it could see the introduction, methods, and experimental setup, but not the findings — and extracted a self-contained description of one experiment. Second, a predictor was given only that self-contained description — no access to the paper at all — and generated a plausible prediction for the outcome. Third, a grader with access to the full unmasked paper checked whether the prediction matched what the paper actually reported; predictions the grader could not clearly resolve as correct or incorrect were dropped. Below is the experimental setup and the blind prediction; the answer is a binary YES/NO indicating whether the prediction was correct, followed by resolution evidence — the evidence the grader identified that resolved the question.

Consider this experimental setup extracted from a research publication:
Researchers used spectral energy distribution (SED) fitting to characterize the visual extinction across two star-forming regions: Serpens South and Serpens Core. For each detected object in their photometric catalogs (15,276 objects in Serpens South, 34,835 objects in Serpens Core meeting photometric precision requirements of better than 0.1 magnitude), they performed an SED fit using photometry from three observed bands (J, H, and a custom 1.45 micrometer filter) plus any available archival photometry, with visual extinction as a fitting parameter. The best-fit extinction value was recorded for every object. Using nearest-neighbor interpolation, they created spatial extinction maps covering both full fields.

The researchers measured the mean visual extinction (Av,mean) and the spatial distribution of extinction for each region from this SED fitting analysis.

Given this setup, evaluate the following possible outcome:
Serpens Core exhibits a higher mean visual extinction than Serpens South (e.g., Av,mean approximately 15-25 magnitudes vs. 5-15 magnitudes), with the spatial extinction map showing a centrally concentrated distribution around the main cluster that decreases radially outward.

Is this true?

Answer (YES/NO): NO